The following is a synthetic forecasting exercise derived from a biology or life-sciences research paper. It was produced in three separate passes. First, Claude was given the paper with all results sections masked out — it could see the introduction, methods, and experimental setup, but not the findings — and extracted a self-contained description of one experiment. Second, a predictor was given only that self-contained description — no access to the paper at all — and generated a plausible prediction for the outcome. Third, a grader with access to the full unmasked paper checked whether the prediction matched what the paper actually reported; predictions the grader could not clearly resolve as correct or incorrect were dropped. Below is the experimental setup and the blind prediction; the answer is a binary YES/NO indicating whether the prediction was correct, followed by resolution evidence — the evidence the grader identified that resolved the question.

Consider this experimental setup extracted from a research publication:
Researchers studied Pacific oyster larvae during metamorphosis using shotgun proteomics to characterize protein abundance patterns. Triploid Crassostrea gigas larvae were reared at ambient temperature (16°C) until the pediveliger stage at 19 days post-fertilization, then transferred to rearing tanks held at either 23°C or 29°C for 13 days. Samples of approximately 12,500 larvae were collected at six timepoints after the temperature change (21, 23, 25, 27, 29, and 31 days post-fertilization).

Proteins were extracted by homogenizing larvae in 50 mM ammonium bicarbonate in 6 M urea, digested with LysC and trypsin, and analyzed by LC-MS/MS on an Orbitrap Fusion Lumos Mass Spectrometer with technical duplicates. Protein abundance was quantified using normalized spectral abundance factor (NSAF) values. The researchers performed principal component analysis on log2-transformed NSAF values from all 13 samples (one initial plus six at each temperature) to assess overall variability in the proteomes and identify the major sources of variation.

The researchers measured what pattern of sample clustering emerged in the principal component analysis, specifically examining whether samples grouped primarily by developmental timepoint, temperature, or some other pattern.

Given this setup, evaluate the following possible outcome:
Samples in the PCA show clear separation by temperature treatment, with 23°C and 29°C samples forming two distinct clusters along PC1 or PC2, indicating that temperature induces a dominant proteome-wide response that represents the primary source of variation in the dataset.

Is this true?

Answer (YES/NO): NO